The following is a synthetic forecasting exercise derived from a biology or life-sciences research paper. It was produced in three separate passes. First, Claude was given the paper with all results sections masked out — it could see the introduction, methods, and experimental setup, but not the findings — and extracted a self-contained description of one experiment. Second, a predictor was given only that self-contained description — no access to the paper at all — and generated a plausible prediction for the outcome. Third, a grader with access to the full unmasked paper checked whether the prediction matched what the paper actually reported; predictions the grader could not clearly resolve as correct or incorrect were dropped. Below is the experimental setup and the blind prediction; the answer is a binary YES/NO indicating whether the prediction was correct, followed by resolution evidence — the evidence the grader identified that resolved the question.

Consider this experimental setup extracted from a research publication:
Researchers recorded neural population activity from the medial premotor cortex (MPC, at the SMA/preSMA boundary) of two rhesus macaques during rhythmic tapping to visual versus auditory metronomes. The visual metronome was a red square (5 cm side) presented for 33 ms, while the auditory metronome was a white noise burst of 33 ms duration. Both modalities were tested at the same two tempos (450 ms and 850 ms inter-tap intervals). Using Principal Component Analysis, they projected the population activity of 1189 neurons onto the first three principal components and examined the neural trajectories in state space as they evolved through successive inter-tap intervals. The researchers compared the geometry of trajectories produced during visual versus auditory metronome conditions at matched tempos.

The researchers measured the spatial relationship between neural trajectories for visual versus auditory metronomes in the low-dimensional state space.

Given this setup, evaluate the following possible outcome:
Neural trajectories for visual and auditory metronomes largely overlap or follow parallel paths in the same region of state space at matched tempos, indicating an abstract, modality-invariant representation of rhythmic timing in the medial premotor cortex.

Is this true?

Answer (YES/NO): NO